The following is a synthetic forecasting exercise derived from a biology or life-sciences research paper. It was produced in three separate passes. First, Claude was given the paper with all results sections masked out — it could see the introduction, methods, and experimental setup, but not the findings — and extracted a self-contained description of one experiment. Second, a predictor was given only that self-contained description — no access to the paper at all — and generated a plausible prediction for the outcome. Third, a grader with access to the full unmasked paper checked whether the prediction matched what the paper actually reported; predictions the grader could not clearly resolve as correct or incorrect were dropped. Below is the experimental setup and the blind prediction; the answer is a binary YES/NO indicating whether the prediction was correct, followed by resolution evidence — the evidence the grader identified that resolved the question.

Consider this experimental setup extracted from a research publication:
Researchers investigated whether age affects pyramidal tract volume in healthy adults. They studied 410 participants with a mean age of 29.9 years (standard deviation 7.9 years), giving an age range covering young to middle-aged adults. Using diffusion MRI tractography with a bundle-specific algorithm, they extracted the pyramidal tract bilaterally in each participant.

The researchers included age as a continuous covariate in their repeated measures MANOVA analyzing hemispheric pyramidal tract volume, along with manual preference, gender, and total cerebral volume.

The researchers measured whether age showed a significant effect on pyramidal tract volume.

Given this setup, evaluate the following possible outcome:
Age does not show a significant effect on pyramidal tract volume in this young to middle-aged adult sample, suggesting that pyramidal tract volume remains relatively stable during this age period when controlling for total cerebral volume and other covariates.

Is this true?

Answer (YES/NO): YES